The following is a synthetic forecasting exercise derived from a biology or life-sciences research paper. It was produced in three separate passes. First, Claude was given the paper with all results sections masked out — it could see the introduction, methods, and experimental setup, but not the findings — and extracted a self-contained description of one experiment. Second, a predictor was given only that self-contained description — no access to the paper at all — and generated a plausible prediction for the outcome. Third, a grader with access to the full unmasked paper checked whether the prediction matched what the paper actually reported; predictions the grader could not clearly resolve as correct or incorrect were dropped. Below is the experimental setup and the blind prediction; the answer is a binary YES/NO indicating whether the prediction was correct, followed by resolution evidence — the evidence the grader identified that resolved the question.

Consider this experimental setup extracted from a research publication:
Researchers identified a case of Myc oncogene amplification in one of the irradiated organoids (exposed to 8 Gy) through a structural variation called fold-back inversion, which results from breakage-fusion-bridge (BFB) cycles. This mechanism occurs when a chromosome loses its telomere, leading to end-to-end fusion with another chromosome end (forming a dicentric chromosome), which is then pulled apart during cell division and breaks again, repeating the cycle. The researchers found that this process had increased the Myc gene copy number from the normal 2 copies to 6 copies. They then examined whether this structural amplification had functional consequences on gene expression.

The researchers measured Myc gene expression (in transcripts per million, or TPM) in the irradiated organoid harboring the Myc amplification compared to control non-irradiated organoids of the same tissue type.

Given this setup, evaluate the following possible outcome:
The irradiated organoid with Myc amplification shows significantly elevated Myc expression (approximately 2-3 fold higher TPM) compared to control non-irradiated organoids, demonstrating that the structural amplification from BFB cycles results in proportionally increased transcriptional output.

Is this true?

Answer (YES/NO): YES